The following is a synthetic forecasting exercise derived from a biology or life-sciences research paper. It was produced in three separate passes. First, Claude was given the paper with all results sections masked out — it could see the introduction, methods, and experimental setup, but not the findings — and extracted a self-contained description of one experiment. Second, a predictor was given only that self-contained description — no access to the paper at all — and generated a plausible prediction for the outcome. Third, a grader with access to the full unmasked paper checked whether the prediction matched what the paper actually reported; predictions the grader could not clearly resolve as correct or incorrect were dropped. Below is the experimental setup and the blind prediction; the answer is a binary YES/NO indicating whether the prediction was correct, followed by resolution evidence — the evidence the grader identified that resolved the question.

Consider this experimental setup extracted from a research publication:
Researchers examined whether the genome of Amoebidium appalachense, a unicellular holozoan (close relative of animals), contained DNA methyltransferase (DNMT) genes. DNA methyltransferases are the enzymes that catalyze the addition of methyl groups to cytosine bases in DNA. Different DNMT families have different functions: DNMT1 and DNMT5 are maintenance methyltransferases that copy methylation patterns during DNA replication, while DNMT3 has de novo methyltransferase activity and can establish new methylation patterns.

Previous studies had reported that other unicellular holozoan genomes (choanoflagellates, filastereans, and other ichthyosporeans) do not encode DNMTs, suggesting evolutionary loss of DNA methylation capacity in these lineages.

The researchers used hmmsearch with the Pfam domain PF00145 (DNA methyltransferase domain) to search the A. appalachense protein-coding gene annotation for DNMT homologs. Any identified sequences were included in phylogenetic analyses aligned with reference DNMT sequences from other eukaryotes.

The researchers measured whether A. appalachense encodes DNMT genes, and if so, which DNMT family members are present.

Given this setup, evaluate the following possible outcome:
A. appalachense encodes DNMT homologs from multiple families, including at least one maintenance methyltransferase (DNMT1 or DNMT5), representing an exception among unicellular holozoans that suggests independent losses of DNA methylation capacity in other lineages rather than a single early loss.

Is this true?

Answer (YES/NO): YES